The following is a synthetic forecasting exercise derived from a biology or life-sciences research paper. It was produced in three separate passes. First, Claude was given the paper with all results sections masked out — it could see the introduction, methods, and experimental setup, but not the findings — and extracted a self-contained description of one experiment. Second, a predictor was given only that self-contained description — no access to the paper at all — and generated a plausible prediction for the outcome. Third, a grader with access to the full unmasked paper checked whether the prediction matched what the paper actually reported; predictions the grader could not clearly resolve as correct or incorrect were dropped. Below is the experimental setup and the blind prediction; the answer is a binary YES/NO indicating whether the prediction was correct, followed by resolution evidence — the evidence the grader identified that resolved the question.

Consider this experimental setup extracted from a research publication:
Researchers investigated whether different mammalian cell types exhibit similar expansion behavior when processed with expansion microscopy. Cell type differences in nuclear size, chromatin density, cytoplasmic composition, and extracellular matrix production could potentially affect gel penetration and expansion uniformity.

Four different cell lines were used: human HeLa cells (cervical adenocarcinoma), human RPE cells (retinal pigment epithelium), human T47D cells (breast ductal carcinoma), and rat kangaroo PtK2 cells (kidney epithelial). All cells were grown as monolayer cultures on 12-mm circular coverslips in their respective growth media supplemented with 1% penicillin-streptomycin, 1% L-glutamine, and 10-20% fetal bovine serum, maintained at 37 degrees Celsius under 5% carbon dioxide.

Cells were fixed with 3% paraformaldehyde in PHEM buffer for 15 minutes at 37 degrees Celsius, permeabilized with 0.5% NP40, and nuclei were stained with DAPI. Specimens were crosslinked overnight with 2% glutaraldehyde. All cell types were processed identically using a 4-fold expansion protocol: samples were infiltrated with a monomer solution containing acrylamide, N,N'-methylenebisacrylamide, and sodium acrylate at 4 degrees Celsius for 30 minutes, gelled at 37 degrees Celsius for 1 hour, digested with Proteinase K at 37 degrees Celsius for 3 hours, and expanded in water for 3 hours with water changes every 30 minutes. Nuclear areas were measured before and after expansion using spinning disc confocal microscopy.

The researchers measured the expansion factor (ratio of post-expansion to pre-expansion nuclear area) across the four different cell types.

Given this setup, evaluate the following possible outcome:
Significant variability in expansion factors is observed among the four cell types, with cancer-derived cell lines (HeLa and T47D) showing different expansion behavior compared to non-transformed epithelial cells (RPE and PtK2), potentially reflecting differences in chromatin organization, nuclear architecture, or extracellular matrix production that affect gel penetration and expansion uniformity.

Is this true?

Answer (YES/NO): NO